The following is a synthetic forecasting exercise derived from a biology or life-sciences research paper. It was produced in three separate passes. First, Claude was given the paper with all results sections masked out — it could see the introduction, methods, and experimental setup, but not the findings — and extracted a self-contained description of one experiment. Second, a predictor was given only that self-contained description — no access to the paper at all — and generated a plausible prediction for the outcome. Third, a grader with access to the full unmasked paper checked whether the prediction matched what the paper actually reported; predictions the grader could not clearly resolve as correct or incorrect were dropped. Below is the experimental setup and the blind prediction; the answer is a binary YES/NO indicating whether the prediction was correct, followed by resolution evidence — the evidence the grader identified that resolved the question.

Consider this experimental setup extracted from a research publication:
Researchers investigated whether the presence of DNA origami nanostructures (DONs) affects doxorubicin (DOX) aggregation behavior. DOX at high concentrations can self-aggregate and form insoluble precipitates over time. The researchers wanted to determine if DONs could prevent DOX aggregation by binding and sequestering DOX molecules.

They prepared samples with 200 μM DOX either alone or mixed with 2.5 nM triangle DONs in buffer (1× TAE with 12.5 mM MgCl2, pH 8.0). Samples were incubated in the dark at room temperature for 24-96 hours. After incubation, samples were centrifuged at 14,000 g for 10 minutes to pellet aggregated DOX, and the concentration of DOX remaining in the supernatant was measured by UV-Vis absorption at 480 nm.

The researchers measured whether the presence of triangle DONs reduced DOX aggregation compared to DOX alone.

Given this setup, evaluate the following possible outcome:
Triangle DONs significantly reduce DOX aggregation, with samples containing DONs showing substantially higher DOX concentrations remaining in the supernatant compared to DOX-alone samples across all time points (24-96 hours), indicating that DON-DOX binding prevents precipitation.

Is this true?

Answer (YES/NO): NO